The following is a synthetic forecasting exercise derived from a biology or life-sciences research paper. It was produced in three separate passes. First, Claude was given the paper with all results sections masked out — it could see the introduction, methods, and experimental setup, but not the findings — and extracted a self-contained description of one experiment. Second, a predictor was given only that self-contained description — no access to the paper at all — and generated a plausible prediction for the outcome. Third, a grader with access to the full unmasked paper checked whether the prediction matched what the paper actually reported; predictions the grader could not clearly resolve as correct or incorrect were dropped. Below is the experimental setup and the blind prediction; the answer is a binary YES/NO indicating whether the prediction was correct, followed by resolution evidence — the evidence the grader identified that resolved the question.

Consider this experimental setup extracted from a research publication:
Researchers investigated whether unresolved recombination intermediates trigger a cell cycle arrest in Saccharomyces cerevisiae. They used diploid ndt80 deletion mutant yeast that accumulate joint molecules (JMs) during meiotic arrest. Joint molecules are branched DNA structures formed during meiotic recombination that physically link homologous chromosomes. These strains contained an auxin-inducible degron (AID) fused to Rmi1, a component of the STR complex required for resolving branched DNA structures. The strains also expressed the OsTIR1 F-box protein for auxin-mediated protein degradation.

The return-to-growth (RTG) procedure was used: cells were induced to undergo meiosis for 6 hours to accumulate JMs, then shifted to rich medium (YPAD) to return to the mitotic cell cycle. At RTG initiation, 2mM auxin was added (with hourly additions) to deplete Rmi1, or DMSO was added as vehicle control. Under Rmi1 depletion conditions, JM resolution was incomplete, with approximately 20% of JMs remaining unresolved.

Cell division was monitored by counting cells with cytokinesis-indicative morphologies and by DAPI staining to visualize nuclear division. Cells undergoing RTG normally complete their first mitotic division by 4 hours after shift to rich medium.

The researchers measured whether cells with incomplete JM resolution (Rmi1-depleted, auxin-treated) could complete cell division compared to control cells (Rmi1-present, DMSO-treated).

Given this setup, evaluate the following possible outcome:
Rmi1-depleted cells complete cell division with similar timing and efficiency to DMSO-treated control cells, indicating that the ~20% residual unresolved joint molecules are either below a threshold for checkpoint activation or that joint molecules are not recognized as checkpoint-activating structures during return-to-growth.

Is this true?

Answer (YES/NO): NO